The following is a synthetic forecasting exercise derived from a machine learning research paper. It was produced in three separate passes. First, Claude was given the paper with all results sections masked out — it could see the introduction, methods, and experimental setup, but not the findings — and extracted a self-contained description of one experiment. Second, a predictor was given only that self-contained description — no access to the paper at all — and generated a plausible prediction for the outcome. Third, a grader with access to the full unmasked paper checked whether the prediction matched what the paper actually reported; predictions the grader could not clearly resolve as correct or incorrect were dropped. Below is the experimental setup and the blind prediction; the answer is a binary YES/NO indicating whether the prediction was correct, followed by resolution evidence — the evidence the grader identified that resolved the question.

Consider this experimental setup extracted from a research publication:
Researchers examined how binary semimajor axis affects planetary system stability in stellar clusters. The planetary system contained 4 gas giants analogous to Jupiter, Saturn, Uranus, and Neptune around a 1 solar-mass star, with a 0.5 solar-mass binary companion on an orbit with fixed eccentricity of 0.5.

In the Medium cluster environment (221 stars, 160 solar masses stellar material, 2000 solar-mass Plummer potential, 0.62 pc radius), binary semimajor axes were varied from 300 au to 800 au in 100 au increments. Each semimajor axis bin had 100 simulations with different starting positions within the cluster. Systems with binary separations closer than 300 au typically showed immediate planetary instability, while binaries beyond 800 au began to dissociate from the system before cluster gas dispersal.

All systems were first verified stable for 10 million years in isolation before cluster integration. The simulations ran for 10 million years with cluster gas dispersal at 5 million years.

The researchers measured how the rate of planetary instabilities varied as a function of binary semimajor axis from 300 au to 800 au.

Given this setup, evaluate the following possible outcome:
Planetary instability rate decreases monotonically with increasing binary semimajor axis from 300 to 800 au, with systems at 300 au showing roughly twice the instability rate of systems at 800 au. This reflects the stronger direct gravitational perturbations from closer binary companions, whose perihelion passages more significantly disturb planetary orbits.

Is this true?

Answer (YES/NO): NO